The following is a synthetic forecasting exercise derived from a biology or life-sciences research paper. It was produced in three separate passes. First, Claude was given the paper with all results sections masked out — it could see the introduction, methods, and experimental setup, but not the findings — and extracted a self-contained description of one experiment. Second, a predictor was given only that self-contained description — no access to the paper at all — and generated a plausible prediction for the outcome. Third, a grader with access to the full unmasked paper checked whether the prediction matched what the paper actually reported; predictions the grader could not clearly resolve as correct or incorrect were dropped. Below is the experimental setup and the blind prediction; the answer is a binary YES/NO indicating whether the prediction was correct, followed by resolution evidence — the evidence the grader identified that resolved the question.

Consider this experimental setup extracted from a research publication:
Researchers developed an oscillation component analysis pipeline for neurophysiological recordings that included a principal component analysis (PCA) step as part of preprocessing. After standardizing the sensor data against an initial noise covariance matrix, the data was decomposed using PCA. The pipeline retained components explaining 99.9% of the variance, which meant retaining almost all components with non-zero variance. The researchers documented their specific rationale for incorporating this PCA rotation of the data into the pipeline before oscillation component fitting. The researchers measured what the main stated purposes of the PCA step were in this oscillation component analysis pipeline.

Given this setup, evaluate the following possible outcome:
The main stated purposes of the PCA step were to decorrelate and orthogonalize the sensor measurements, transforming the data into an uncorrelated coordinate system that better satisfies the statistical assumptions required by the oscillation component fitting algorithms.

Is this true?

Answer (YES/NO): NO